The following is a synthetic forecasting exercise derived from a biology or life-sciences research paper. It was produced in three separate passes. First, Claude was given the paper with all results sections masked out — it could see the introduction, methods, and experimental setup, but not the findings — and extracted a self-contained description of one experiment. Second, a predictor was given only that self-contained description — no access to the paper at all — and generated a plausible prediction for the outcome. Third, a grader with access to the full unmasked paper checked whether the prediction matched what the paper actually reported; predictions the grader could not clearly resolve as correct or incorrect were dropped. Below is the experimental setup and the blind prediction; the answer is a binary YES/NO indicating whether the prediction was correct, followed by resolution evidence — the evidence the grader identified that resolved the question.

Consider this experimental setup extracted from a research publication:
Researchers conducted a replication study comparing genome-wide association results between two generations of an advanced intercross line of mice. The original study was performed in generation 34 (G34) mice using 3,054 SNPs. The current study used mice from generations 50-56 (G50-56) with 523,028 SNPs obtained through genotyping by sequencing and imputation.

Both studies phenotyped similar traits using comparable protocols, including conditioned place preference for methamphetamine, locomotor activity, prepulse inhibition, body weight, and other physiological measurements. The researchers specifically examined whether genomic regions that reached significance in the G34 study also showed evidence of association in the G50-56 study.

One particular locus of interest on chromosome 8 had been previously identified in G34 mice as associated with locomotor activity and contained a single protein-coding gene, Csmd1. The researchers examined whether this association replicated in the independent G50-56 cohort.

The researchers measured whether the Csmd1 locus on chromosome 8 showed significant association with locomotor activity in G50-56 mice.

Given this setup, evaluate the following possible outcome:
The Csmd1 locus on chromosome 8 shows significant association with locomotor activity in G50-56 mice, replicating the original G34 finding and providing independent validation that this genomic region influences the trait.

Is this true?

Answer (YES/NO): YES